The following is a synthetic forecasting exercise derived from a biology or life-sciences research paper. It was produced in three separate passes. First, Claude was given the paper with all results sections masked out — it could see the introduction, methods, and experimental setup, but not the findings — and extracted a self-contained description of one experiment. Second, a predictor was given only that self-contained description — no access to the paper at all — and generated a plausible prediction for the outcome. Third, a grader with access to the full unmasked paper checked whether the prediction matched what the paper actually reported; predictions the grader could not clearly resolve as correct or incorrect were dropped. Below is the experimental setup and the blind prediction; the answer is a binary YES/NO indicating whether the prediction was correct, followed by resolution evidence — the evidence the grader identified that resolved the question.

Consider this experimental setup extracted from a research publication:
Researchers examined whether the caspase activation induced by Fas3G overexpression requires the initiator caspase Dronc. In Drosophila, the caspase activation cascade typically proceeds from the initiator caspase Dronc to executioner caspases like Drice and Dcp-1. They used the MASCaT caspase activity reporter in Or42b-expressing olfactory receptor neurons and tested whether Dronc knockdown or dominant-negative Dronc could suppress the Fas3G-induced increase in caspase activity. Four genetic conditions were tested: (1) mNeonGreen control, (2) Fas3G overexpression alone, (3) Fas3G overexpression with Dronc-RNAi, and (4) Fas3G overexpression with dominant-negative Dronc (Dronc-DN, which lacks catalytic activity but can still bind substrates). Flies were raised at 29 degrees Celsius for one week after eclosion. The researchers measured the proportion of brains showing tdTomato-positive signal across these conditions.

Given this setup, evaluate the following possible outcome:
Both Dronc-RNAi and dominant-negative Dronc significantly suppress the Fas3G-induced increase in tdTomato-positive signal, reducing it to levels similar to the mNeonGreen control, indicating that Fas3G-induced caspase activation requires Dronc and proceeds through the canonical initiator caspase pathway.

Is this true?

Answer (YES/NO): YES